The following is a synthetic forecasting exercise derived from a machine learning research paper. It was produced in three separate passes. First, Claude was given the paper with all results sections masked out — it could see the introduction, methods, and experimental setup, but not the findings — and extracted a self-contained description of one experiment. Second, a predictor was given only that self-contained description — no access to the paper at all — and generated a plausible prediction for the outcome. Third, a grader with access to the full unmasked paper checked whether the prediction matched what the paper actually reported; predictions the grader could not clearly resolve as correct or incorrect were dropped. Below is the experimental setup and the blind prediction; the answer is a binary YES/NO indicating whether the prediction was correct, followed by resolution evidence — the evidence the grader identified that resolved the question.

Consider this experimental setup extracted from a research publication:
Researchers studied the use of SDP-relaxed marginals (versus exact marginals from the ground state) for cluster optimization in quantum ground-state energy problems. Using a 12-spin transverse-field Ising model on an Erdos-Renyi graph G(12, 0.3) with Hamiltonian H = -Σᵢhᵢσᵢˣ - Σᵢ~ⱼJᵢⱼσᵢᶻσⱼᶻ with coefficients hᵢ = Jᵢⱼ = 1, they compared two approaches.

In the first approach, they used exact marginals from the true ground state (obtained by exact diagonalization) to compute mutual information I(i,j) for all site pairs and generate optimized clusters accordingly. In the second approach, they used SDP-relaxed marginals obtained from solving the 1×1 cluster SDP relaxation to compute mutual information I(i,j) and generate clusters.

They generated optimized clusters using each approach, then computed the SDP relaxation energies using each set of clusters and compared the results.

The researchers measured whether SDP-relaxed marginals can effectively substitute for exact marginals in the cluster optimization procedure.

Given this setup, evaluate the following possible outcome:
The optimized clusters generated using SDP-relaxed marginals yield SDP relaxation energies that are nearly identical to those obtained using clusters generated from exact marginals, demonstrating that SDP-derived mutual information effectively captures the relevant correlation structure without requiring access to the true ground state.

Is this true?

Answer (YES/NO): YES